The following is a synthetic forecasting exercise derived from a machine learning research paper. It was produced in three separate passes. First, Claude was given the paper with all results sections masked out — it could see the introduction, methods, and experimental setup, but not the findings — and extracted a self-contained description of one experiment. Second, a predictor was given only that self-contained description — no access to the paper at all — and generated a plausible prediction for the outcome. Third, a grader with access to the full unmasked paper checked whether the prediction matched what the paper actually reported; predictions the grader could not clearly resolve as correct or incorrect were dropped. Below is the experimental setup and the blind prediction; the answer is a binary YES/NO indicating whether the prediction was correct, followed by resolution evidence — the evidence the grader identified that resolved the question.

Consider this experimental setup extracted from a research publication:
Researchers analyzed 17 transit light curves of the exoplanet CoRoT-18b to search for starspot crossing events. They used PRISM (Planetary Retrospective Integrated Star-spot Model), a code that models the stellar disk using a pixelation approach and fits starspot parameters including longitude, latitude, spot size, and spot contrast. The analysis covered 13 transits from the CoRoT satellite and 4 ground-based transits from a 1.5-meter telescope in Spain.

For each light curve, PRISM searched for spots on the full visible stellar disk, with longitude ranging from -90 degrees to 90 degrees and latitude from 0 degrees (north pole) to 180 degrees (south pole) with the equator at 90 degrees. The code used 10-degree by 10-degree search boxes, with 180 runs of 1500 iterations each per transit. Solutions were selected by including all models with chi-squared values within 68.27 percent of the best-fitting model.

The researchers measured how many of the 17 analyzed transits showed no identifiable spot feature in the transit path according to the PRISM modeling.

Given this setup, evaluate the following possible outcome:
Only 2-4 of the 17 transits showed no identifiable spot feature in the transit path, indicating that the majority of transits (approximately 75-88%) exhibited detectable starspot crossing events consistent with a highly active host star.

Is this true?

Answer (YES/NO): YES